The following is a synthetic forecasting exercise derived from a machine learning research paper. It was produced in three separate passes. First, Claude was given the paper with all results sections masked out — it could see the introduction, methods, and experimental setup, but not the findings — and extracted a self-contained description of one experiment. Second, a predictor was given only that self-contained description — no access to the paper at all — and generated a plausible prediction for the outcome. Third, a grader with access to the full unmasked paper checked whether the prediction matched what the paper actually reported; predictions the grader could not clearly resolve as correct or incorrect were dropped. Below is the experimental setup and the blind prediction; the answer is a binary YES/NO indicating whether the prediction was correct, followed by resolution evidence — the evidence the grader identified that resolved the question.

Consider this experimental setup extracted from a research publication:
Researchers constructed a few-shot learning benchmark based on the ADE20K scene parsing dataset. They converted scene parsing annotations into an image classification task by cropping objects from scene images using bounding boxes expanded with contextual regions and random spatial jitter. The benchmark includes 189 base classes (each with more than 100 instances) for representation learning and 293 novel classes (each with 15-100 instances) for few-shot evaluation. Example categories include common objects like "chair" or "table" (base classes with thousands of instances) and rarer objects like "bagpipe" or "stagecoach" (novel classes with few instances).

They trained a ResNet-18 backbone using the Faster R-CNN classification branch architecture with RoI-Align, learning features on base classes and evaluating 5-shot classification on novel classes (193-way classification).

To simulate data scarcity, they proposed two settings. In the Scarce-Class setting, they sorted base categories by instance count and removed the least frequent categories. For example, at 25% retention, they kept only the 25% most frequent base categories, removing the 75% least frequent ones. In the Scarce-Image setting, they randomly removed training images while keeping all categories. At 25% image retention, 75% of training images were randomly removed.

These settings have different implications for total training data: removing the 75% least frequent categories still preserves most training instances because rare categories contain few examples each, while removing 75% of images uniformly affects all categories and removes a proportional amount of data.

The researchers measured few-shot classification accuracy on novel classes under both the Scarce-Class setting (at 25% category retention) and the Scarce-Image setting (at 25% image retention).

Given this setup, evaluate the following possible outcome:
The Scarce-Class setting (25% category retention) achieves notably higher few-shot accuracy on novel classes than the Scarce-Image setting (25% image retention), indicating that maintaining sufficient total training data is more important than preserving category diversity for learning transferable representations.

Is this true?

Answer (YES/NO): YES